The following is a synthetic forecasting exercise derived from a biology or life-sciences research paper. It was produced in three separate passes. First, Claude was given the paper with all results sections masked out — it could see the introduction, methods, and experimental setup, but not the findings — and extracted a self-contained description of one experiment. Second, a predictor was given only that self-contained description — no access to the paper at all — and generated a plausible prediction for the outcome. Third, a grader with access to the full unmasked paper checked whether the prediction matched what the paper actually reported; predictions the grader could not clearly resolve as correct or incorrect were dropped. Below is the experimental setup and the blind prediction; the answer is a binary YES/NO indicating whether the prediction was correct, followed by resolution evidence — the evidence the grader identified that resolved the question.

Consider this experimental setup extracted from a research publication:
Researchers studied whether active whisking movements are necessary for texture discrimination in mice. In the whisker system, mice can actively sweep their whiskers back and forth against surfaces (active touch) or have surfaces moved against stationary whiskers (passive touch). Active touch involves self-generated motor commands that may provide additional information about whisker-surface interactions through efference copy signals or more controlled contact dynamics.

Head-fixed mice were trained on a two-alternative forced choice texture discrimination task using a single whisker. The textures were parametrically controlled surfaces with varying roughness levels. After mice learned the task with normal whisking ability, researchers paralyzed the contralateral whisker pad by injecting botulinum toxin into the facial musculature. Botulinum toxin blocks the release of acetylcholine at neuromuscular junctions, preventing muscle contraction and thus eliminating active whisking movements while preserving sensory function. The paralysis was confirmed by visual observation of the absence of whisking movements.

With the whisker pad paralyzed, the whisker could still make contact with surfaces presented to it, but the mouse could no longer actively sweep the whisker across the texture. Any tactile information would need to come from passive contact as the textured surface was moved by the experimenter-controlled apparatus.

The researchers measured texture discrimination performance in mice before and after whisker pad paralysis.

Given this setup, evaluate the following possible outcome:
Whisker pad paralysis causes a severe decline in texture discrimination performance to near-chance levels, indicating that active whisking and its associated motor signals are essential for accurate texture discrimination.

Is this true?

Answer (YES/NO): NO